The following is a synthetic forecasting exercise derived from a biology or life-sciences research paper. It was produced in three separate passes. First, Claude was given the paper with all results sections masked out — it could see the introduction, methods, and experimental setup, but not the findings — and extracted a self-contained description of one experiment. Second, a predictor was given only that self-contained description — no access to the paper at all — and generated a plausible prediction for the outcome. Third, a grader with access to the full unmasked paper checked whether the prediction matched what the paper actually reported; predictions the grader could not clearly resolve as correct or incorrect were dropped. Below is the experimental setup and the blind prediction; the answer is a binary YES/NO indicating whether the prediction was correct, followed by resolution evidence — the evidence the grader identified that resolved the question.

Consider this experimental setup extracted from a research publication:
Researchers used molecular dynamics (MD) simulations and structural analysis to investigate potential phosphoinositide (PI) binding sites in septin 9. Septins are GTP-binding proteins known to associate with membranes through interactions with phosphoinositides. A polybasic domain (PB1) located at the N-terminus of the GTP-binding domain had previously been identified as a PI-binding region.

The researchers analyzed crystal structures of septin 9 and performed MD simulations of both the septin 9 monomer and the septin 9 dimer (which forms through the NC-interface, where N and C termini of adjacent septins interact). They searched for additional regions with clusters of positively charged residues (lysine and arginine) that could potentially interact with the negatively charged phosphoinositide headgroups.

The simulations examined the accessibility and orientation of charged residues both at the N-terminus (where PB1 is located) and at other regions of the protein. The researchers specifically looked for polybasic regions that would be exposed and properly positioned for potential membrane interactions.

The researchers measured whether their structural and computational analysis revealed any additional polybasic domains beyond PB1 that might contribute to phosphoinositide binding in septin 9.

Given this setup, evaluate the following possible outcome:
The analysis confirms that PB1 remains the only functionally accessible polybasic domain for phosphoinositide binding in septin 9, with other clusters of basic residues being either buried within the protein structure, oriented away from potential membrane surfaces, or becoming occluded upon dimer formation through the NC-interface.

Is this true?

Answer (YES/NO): NO